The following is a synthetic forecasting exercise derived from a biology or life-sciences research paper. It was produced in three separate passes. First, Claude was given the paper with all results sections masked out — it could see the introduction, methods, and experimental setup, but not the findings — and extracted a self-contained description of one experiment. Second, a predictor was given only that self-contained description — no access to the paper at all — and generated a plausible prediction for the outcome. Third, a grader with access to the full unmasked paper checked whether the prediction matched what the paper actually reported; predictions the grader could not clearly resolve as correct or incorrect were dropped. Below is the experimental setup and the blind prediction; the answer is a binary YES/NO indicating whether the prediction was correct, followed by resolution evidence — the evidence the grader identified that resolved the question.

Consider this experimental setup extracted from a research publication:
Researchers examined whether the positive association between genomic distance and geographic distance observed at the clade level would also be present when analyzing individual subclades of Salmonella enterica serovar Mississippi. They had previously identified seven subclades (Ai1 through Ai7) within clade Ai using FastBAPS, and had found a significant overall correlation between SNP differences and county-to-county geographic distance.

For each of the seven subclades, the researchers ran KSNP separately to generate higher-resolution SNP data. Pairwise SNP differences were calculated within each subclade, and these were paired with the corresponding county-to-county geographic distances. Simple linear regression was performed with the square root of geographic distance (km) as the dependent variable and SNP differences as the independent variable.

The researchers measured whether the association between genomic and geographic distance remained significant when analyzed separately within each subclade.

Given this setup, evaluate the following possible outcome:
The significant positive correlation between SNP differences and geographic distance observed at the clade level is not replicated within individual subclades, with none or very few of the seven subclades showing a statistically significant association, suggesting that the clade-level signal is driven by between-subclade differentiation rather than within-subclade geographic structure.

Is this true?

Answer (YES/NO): NO